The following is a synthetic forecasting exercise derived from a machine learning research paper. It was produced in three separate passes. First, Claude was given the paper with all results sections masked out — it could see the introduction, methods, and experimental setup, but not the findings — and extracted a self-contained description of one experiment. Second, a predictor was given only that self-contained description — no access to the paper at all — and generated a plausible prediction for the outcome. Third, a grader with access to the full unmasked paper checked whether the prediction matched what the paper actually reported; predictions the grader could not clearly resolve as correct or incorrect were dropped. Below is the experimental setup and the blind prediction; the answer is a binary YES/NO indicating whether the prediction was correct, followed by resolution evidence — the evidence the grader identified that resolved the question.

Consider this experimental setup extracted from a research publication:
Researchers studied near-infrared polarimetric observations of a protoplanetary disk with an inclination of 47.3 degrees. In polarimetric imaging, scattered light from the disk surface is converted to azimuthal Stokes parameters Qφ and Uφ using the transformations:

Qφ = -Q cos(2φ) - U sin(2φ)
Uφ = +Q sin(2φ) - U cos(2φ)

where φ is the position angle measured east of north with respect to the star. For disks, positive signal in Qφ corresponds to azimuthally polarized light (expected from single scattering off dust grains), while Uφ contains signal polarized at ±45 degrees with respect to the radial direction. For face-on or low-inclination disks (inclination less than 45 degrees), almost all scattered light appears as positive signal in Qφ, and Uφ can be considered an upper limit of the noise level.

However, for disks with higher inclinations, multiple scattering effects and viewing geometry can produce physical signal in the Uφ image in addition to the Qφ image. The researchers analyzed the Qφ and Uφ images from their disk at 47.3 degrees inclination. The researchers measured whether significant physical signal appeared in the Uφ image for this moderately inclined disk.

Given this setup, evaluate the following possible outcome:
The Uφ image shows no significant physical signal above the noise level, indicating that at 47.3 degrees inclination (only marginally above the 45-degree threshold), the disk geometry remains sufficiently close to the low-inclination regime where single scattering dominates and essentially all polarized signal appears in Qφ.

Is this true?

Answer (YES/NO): YES